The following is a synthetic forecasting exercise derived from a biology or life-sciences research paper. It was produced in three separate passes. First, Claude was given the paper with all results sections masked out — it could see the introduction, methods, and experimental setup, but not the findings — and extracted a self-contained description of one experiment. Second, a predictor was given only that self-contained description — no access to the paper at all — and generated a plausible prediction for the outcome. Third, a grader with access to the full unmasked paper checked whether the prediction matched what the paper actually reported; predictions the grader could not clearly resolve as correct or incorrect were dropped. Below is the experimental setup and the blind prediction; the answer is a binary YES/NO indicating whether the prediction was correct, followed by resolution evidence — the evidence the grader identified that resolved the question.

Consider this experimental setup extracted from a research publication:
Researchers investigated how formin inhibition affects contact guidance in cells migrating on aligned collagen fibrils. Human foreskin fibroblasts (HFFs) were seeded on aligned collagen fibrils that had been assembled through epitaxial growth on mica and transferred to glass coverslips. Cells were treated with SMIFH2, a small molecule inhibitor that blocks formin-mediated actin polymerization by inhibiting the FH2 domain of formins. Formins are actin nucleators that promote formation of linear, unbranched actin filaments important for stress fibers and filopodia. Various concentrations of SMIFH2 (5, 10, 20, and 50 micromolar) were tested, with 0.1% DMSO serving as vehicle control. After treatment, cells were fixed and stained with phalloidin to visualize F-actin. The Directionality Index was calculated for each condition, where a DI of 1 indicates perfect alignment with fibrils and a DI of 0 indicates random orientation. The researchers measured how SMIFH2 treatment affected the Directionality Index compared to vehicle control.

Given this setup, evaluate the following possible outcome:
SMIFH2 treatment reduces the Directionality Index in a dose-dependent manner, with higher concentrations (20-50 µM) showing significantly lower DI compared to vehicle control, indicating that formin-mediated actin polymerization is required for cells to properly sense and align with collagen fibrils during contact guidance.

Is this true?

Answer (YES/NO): YES